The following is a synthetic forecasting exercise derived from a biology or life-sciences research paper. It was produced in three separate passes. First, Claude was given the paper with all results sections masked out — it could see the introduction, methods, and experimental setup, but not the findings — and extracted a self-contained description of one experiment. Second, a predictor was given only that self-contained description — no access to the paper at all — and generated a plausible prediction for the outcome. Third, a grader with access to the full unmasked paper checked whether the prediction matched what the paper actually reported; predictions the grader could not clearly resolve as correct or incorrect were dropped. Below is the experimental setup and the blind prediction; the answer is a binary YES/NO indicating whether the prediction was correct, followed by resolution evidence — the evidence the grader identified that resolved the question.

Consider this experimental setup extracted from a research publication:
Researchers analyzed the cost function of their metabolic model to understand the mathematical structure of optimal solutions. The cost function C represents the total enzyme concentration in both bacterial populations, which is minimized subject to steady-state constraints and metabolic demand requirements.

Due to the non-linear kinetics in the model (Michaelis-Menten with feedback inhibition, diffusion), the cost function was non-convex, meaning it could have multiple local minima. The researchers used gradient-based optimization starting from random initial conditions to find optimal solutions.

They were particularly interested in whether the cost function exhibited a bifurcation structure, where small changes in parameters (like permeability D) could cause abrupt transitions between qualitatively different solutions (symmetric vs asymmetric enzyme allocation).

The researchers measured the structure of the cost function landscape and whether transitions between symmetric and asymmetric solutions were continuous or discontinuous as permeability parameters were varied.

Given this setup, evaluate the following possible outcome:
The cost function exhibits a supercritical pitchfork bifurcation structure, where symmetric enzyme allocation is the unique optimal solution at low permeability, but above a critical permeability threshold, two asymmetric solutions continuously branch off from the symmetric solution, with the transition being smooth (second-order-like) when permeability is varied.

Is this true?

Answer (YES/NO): NO